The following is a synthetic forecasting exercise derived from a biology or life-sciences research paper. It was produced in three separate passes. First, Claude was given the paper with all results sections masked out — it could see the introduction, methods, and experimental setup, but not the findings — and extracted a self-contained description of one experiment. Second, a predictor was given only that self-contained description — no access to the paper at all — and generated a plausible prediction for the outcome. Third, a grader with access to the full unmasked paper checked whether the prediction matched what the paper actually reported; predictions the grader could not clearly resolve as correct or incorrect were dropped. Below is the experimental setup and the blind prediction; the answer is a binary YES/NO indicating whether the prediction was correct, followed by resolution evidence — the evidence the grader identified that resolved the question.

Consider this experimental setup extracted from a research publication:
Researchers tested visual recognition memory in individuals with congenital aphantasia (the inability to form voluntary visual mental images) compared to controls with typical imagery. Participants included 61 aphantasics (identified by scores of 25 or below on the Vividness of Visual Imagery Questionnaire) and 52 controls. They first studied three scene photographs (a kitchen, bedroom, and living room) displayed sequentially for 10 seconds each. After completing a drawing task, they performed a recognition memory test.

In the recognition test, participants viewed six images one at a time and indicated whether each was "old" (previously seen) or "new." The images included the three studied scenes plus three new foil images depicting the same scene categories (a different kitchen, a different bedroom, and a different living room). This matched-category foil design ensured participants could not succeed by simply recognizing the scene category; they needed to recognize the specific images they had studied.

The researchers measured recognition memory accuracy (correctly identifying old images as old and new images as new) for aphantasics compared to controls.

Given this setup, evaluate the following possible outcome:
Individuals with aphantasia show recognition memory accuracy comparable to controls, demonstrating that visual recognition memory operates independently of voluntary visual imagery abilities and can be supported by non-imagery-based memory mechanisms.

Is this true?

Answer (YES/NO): YES